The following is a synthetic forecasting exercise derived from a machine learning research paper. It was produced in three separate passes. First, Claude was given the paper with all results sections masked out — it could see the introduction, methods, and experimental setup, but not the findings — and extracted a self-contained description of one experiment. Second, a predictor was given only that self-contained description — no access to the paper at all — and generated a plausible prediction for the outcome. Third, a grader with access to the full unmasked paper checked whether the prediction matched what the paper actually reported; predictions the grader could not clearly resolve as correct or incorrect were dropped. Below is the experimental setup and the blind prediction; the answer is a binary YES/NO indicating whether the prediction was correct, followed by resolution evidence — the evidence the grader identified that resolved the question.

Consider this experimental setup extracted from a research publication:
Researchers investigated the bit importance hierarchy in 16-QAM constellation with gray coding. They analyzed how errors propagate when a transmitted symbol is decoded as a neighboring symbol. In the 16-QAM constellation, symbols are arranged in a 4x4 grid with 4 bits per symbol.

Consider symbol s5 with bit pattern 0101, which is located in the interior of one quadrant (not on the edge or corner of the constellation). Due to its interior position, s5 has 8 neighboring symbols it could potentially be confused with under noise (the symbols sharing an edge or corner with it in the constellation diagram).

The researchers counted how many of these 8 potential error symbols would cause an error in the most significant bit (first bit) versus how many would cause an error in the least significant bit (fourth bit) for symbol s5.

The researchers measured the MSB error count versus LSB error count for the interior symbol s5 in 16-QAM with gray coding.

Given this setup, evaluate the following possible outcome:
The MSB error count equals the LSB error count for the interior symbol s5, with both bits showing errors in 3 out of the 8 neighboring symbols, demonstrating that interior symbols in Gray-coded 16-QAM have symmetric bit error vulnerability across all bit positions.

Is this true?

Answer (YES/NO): YES